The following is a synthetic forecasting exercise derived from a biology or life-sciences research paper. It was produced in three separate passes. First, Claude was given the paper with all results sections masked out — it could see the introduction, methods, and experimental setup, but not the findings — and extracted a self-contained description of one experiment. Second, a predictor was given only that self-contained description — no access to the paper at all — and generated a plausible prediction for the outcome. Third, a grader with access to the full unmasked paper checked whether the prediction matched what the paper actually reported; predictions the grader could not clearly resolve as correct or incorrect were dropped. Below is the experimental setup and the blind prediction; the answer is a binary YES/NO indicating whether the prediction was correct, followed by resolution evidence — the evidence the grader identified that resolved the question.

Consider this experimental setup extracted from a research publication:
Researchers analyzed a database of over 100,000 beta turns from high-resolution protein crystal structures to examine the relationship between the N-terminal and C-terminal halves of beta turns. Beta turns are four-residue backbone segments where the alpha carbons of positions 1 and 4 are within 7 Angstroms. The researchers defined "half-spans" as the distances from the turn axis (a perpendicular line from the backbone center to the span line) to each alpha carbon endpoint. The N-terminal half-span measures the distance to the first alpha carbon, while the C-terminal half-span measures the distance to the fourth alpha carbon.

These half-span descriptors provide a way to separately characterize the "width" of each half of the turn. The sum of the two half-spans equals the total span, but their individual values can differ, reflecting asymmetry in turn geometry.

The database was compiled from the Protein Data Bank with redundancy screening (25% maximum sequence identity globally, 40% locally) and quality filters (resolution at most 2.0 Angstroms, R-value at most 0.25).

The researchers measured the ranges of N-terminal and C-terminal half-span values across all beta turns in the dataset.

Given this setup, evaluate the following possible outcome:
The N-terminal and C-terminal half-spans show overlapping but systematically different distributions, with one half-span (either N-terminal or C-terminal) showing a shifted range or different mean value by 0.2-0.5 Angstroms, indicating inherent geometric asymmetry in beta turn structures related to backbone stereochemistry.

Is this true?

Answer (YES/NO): YES